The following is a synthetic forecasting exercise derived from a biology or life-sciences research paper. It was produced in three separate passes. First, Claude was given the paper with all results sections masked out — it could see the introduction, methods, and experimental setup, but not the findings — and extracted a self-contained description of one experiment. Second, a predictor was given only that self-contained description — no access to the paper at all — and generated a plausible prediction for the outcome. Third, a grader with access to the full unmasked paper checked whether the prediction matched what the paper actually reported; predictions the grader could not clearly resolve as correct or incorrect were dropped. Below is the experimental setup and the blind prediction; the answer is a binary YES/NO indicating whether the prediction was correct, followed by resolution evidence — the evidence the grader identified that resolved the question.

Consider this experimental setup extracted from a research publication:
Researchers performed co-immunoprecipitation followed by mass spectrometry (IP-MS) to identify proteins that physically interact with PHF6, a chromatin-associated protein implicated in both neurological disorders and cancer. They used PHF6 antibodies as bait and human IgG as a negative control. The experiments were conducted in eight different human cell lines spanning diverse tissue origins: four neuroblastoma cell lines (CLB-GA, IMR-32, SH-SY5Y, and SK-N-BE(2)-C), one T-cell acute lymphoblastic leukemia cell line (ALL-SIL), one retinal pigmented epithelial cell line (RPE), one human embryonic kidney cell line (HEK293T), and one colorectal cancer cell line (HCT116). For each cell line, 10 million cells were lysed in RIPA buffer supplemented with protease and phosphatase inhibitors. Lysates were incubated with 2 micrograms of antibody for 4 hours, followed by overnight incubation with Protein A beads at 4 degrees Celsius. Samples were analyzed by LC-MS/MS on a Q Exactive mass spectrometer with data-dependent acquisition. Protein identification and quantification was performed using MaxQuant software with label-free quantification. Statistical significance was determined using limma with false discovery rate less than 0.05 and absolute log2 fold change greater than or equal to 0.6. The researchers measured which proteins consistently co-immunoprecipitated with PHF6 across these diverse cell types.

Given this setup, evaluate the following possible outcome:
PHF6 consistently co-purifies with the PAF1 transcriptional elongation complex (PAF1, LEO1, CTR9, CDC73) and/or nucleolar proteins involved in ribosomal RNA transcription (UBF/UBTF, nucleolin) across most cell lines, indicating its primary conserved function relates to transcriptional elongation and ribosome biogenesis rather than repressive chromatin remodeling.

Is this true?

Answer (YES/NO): NO